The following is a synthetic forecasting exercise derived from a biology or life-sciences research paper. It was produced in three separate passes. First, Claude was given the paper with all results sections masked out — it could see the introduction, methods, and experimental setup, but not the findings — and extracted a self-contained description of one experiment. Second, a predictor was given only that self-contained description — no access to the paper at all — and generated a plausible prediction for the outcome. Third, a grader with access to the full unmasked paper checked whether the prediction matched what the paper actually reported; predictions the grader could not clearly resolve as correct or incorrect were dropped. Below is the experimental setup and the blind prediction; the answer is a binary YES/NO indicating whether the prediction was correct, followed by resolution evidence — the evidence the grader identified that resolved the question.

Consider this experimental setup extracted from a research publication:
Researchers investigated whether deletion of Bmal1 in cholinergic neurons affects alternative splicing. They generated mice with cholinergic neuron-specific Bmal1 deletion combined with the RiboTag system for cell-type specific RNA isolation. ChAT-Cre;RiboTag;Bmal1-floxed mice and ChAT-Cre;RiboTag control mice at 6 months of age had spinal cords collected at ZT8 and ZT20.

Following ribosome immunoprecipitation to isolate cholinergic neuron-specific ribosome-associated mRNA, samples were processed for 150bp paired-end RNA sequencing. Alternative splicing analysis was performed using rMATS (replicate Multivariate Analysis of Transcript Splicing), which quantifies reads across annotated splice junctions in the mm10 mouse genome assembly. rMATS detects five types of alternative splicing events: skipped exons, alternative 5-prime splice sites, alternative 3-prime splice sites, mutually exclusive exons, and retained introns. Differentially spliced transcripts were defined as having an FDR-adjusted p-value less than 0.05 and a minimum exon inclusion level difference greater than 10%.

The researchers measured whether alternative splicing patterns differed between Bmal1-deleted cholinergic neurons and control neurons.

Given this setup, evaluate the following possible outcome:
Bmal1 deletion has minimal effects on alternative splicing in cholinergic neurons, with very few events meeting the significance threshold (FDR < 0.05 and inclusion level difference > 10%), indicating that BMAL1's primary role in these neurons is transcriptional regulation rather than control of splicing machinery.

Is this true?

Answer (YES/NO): NO